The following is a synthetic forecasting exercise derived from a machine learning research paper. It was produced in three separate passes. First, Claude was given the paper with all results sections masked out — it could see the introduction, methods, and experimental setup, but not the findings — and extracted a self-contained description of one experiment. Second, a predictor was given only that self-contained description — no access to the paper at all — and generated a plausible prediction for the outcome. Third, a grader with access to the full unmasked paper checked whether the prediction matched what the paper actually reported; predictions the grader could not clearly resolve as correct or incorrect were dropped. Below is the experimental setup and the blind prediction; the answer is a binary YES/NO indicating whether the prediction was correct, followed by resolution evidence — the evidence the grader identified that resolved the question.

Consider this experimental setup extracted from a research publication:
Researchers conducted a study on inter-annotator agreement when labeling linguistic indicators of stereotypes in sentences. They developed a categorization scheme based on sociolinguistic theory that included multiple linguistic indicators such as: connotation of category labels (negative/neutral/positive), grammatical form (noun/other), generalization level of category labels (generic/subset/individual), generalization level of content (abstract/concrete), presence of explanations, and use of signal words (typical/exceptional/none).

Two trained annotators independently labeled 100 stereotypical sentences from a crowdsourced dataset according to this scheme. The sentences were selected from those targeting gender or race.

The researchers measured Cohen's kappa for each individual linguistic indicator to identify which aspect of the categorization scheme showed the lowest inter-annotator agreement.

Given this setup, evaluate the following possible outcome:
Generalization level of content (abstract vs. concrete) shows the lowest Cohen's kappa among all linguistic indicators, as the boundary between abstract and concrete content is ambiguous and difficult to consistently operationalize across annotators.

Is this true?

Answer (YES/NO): YES